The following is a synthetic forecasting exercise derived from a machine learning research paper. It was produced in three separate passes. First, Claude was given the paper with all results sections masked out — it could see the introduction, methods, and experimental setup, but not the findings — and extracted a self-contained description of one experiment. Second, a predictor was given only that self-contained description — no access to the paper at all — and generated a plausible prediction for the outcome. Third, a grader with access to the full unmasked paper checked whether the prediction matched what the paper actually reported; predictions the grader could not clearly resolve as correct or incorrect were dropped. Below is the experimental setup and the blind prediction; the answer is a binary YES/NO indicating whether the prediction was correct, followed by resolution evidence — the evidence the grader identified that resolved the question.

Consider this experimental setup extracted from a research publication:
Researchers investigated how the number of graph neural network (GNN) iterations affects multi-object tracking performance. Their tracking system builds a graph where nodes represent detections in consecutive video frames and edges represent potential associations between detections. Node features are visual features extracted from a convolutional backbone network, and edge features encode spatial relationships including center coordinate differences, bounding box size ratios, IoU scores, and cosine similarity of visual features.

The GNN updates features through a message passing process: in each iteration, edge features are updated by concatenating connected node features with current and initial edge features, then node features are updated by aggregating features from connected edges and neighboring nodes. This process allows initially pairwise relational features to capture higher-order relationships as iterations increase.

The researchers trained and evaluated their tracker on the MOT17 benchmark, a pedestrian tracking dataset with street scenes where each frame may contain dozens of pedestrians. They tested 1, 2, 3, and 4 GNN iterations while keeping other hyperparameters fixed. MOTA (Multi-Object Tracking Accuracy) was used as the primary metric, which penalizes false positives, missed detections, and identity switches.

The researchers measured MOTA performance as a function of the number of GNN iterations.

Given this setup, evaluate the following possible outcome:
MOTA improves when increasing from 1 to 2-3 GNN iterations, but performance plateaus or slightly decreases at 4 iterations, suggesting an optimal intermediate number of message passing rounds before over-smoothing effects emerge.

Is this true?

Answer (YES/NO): NO